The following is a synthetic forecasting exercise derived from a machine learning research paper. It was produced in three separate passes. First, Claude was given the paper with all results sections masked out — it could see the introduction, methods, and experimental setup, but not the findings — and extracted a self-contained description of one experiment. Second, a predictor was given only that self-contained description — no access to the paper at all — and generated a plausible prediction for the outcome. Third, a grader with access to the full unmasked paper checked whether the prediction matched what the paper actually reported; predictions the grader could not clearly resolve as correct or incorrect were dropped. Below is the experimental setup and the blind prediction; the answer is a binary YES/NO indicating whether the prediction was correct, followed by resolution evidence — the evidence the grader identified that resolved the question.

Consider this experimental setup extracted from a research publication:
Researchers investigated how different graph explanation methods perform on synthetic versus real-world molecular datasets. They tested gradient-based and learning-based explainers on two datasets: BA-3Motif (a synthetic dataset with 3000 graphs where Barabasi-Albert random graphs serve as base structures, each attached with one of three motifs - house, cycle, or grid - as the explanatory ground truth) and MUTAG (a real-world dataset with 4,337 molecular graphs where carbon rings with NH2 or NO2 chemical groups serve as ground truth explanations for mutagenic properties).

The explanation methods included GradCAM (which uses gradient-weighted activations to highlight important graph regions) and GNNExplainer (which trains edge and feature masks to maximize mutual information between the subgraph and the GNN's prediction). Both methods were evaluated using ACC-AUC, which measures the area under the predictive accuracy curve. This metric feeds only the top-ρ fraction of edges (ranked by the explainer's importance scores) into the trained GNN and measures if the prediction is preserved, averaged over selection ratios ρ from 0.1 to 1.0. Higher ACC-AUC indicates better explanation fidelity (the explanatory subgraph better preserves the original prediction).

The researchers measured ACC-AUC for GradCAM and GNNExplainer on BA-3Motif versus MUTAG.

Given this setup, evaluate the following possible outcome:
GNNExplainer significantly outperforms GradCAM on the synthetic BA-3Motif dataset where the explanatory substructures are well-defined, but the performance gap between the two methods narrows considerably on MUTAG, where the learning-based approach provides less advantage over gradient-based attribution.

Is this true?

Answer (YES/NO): NO